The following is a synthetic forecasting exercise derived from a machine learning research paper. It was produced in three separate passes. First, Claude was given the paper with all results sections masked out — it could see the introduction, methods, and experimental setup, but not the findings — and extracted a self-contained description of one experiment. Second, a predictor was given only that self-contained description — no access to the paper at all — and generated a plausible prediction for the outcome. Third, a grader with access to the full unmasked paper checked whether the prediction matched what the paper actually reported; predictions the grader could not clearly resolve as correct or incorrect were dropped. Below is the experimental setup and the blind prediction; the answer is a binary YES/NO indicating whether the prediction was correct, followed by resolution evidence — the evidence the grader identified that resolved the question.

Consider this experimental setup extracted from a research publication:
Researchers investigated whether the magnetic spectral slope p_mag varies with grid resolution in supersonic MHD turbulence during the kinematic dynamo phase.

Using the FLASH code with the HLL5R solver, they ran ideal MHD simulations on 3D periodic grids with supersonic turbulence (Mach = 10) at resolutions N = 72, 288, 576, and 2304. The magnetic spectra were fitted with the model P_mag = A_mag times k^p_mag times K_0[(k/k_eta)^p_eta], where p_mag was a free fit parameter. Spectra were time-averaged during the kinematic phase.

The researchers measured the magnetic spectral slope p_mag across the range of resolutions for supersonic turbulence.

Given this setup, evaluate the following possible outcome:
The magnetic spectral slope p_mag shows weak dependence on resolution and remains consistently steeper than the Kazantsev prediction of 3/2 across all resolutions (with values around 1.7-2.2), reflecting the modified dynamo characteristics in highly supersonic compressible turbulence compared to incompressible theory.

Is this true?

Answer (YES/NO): NO